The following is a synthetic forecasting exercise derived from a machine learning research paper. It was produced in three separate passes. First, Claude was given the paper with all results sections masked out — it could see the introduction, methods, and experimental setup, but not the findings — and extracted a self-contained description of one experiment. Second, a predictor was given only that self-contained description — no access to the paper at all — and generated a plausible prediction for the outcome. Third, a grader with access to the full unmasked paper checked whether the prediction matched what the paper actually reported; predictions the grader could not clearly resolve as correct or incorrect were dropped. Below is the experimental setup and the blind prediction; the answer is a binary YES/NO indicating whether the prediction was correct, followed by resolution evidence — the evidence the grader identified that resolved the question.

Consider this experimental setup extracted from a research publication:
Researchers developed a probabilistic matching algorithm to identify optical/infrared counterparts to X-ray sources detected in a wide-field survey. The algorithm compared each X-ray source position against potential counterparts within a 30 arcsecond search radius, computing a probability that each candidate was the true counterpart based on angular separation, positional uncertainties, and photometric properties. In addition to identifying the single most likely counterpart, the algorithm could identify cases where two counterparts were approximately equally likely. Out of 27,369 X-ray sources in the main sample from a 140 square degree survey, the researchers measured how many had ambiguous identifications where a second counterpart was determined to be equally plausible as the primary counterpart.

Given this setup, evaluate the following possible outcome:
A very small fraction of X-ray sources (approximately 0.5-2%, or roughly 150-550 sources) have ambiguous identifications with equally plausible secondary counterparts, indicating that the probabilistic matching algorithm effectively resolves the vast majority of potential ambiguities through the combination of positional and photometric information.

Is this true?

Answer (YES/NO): NO